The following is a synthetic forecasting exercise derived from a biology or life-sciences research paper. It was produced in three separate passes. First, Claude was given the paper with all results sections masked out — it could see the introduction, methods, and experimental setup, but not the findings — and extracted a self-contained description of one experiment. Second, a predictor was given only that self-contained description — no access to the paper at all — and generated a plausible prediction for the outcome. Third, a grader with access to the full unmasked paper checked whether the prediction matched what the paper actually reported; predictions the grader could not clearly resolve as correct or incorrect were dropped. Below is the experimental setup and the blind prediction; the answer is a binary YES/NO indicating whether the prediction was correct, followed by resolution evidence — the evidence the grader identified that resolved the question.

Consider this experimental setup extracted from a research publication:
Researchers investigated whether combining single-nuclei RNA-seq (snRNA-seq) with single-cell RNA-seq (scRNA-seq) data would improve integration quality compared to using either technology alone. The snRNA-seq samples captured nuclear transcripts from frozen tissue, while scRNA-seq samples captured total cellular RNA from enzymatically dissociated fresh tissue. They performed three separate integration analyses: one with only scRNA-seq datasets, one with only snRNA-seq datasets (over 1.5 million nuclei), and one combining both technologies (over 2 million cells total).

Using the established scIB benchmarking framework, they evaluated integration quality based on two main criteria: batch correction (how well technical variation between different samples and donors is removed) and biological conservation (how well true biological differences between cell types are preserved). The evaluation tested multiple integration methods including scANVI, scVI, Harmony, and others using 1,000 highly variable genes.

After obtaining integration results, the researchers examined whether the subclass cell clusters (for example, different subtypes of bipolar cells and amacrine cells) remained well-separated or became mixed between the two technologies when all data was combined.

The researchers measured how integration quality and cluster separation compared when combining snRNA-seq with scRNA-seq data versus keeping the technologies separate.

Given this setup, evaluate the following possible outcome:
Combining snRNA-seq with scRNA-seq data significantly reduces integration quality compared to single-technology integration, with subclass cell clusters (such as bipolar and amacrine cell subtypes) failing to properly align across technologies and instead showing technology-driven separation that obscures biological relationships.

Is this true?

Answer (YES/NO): YES